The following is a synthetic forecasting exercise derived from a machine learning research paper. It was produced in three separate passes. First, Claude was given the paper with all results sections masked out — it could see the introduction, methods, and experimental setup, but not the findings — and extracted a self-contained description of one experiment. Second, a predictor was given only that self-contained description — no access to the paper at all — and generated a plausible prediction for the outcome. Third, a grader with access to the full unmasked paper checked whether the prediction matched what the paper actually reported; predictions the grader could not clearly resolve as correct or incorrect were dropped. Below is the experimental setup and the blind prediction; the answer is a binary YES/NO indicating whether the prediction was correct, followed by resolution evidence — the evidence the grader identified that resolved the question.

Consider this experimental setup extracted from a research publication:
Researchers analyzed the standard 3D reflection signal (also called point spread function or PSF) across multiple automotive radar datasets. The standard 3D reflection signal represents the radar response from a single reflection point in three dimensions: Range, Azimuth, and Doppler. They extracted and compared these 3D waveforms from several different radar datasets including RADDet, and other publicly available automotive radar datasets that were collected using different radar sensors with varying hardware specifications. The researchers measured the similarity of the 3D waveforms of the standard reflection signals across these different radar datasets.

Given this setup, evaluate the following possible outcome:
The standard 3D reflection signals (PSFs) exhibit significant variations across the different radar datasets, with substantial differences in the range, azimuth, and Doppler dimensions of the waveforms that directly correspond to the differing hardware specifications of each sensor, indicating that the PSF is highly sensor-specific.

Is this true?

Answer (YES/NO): NO